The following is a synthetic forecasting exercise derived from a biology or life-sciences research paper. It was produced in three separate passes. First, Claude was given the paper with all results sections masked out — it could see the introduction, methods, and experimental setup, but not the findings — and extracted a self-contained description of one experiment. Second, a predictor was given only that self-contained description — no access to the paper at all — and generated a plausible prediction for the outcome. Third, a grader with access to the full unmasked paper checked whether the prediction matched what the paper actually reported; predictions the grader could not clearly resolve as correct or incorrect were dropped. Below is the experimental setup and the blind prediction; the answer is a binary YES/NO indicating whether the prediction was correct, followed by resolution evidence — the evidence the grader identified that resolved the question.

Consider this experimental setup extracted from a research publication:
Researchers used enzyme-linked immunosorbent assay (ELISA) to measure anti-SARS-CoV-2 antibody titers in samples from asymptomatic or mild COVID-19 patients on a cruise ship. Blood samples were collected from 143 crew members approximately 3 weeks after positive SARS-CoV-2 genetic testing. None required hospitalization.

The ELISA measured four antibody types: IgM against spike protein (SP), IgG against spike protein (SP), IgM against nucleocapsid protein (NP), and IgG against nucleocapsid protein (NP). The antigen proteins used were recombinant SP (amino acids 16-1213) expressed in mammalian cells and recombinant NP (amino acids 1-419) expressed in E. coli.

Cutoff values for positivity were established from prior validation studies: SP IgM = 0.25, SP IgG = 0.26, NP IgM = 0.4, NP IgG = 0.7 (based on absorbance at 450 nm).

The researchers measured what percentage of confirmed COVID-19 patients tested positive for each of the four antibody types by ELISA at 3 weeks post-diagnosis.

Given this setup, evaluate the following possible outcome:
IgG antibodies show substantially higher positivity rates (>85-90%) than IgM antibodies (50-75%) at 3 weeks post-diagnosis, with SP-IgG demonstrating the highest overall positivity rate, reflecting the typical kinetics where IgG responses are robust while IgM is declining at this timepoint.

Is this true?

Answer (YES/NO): NO